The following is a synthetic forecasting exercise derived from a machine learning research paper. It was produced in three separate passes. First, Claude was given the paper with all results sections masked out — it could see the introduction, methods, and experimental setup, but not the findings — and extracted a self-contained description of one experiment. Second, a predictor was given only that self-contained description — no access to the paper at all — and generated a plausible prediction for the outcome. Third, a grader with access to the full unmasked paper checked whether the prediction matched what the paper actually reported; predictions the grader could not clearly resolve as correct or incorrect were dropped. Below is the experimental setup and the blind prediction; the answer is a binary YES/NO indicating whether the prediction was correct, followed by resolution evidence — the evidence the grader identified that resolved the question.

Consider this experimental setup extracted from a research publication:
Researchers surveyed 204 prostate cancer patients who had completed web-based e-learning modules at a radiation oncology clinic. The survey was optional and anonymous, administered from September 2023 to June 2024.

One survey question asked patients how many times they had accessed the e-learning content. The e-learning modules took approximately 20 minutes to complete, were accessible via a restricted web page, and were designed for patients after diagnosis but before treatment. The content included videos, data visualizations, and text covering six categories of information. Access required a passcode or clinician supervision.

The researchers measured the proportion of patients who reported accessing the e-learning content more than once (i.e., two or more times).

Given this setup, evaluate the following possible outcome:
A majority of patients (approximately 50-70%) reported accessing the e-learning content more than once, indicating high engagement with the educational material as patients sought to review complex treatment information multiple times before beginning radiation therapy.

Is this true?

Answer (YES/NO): NO